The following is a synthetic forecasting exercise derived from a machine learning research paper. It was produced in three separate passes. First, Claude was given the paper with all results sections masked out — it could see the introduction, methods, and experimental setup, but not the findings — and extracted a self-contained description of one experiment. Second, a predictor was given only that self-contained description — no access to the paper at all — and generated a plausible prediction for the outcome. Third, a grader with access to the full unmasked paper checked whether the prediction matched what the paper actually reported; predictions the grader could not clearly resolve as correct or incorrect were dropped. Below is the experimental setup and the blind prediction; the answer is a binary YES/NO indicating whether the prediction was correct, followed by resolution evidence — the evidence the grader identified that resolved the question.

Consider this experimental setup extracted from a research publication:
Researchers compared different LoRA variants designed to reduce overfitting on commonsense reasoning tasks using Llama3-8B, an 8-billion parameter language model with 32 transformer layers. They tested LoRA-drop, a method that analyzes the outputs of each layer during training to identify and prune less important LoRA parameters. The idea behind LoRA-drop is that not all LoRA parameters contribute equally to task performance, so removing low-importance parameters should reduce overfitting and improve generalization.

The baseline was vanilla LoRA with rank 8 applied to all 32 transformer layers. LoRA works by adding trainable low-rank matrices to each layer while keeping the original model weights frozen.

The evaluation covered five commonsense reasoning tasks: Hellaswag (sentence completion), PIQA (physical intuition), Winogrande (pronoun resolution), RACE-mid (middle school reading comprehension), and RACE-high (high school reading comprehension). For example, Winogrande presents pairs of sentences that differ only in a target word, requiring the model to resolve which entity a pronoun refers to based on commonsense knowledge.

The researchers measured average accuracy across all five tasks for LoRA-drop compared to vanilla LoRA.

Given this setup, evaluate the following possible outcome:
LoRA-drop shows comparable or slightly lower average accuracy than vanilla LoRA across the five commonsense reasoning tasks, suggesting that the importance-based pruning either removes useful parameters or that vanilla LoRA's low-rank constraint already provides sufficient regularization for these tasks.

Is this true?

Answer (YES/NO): NO